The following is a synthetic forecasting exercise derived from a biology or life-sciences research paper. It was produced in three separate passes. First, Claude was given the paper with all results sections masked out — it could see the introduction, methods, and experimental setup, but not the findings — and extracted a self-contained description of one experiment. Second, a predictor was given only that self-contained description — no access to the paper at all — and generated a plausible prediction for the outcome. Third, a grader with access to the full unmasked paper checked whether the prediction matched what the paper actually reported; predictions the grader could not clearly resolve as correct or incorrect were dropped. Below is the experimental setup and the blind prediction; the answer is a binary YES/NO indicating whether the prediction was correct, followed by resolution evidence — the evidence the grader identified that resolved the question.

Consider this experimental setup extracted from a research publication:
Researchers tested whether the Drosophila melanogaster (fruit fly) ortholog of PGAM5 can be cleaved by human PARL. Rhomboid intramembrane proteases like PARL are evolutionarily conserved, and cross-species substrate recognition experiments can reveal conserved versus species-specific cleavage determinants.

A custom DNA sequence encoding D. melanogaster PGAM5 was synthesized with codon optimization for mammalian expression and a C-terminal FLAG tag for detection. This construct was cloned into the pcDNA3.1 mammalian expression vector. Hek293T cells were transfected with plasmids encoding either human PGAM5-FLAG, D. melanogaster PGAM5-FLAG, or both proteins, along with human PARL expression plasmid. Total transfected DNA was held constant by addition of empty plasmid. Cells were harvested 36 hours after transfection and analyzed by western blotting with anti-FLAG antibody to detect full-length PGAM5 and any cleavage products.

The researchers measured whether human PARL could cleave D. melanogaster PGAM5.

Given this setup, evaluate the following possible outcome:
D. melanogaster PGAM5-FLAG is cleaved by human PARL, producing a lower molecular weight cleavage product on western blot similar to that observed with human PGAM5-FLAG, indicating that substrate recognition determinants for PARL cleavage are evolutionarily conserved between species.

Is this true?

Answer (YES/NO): NO